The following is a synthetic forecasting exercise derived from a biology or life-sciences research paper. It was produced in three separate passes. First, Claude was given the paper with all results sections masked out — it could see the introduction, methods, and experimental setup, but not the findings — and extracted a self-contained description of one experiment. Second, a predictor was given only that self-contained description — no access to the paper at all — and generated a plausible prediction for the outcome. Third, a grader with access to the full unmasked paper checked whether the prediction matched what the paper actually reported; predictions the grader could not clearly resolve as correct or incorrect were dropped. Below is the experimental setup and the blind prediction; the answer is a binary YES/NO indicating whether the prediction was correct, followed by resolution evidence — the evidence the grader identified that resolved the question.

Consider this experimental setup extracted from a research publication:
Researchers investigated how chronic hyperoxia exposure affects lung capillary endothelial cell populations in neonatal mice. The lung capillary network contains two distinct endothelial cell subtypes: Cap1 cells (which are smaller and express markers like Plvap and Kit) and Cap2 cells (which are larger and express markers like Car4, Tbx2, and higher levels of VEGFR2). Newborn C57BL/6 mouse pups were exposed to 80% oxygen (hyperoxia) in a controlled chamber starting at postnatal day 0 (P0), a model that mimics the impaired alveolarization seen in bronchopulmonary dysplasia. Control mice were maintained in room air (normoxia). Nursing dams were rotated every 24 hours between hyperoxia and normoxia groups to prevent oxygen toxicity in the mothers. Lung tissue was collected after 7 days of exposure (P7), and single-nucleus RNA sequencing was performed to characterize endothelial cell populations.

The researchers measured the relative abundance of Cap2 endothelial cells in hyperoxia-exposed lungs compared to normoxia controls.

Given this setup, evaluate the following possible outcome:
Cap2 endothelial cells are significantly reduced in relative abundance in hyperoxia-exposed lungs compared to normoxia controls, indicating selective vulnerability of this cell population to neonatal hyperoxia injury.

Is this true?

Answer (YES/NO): NO